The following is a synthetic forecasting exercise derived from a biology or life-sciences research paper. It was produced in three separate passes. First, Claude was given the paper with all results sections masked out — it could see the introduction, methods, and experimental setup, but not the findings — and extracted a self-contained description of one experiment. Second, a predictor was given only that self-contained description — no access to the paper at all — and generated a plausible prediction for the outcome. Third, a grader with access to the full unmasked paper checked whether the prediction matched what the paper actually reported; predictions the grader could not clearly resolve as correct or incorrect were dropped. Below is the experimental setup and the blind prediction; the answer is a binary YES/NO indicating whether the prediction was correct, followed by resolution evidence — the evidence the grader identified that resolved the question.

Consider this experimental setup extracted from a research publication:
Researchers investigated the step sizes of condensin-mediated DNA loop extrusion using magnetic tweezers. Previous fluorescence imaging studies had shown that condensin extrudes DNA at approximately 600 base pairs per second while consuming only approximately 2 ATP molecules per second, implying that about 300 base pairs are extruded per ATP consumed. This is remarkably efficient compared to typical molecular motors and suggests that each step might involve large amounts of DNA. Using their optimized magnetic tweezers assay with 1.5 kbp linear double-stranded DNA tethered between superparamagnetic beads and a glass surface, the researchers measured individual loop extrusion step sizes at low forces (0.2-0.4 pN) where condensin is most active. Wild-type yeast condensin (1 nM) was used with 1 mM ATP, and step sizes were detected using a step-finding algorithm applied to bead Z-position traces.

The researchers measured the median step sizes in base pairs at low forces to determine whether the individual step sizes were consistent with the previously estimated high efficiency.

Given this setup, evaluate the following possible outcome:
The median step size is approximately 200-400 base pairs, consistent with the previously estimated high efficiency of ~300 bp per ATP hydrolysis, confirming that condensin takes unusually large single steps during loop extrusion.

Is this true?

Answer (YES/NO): YES